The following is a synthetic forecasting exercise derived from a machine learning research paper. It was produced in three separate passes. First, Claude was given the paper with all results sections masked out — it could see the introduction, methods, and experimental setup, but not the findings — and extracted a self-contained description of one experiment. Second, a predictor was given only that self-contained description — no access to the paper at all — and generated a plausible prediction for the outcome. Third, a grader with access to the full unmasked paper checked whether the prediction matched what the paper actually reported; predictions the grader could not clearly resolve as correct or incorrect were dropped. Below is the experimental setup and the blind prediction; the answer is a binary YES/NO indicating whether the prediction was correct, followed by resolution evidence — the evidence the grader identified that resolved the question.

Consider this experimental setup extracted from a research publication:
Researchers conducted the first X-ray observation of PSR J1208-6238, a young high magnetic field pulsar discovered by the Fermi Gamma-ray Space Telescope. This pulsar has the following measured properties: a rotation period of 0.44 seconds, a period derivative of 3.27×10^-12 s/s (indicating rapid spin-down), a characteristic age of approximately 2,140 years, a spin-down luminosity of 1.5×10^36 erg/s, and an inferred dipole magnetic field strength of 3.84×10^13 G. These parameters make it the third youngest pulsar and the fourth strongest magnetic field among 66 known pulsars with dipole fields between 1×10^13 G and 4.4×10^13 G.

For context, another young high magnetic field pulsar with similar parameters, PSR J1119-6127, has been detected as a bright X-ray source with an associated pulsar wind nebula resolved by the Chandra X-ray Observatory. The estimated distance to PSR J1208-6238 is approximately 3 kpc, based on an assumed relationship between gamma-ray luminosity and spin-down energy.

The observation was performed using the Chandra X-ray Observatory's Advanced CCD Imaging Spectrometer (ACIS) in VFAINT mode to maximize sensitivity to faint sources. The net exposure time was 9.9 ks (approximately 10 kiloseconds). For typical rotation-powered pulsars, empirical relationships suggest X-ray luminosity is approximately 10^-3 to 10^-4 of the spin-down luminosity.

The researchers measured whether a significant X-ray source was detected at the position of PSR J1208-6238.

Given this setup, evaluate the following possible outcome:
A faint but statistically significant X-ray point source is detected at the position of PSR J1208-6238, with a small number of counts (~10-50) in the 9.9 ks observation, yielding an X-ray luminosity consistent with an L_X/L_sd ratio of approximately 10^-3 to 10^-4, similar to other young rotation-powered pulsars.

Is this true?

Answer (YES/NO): NO